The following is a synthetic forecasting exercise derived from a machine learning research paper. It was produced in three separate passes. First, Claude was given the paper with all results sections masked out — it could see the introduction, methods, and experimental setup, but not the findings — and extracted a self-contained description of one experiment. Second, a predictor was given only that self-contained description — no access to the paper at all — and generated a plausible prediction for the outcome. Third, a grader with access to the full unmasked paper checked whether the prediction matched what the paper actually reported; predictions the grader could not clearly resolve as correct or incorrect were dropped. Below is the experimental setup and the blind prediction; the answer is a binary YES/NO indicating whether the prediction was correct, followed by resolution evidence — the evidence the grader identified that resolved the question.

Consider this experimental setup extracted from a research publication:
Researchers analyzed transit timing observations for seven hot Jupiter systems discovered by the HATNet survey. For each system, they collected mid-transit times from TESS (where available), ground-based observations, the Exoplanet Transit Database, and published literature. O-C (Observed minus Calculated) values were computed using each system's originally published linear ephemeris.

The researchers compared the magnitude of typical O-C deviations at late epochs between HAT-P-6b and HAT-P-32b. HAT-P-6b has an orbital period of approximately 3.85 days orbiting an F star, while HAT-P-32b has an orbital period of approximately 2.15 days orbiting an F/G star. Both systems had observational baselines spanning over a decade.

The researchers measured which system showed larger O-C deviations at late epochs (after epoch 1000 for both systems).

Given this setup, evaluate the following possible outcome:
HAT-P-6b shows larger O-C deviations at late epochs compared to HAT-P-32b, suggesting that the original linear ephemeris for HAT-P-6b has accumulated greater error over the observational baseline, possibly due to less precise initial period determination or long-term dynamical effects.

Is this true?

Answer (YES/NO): YES